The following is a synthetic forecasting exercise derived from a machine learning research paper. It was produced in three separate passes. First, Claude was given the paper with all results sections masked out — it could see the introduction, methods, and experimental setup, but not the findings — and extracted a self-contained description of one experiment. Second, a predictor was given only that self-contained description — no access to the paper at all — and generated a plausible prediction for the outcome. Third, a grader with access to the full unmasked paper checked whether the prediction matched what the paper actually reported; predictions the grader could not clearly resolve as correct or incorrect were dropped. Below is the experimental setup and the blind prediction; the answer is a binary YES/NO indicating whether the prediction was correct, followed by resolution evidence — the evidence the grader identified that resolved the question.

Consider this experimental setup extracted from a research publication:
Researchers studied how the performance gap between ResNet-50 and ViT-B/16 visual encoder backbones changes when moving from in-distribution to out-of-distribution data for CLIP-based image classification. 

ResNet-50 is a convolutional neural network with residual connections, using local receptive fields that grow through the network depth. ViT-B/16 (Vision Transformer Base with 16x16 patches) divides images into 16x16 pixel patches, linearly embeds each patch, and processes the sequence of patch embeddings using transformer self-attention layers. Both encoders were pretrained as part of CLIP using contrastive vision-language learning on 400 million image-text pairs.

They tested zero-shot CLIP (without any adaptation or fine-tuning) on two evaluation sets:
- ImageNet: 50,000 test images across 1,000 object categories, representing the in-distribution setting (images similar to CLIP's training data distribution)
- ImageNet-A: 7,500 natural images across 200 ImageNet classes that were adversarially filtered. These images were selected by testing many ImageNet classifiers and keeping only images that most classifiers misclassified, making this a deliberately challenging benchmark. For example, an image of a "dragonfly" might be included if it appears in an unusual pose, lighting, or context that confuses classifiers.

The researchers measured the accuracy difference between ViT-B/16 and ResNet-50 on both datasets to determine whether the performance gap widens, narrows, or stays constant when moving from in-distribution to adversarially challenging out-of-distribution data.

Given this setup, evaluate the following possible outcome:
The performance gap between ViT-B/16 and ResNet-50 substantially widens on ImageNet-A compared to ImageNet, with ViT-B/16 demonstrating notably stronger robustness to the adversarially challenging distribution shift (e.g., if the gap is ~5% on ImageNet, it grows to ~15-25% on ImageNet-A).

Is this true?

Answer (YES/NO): YES